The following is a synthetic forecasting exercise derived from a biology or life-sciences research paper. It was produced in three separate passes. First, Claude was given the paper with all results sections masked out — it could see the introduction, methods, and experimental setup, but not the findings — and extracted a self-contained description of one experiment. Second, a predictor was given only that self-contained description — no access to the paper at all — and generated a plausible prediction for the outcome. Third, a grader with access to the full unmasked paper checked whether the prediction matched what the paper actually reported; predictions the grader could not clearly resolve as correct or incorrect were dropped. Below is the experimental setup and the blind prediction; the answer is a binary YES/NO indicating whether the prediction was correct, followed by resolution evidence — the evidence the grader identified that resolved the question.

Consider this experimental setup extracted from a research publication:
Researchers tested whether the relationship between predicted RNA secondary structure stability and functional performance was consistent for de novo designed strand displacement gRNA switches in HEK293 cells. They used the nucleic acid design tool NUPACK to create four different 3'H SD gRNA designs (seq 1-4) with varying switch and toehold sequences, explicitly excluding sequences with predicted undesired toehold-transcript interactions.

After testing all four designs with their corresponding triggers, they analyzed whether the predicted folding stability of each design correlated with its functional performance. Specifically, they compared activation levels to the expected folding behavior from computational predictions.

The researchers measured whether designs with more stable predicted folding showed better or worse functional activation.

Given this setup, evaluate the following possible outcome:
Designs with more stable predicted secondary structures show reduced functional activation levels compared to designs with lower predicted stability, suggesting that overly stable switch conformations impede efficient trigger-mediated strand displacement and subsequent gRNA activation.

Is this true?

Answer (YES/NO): YES